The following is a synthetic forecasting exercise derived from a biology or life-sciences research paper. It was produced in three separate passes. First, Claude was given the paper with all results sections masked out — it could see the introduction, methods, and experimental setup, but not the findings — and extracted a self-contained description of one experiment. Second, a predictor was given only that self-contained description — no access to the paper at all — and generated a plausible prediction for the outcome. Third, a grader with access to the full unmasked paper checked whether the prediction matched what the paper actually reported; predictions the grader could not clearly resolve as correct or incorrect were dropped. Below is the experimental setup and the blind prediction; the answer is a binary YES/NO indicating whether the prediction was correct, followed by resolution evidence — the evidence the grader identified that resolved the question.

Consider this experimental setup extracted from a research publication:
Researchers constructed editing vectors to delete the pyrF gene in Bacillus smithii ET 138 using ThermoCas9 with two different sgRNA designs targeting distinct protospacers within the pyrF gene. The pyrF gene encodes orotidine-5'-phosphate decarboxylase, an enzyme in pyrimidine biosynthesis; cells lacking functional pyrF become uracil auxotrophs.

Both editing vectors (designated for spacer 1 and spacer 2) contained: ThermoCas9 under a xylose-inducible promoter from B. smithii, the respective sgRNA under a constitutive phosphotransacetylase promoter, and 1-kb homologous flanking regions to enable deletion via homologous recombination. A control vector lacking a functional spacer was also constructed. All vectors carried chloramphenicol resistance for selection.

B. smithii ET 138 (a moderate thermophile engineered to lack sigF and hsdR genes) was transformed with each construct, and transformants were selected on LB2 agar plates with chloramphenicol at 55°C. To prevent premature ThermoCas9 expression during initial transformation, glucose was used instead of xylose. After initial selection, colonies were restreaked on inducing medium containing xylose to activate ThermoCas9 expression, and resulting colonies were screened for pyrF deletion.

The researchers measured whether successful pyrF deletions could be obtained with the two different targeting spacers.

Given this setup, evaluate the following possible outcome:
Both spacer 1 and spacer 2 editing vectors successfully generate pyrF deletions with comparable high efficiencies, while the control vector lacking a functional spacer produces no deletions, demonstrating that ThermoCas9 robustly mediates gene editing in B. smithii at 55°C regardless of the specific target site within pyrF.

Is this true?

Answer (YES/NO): NO